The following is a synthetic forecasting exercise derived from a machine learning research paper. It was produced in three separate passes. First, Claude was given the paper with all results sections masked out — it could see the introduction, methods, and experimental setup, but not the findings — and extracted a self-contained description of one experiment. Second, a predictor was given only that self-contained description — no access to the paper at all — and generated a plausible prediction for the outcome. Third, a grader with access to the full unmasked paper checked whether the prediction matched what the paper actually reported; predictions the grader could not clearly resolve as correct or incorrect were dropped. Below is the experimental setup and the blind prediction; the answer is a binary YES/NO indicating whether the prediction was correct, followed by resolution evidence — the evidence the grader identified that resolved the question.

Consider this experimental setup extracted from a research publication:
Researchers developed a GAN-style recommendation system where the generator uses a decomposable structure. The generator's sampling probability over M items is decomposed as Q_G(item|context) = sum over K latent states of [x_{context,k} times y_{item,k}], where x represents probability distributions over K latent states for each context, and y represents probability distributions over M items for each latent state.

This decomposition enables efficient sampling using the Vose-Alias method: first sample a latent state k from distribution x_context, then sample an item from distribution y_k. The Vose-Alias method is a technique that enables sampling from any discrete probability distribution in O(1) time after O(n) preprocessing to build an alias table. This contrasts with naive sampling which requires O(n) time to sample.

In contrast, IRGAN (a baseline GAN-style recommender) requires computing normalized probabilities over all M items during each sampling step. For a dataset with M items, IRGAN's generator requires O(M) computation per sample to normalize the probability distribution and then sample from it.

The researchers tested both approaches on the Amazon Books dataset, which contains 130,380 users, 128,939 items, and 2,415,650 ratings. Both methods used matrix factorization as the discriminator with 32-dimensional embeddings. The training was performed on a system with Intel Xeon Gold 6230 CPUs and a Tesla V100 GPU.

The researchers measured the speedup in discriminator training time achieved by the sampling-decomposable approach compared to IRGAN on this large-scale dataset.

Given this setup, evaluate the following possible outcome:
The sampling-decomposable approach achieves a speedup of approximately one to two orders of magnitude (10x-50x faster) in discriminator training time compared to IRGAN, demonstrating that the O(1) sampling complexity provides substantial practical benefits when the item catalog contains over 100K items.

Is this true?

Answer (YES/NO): YES